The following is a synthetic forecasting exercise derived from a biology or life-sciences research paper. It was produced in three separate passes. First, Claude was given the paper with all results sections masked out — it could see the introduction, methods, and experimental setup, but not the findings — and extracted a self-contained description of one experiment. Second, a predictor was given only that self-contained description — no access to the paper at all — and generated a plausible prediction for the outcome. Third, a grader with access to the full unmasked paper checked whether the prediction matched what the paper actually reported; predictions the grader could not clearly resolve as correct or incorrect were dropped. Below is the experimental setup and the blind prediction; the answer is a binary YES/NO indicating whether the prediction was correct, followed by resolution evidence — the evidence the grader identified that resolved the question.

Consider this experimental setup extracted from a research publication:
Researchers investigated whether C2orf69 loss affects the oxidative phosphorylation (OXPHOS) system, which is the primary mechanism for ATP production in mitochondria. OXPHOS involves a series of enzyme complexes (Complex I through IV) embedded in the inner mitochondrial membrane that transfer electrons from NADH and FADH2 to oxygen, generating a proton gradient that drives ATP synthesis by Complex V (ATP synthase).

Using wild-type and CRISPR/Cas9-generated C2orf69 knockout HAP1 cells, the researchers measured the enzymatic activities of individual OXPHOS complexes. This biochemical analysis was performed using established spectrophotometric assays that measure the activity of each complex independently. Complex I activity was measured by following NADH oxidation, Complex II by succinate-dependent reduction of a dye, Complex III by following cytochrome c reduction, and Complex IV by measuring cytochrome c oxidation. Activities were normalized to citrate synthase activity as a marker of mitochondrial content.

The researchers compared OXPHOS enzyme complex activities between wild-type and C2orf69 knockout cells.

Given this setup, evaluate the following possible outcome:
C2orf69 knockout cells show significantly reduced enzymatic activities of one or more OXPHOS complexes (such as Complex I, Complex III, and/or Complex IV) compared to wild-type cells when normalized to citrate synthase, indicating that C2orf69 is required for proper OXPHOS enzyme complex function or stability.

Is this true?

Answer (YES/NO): YES